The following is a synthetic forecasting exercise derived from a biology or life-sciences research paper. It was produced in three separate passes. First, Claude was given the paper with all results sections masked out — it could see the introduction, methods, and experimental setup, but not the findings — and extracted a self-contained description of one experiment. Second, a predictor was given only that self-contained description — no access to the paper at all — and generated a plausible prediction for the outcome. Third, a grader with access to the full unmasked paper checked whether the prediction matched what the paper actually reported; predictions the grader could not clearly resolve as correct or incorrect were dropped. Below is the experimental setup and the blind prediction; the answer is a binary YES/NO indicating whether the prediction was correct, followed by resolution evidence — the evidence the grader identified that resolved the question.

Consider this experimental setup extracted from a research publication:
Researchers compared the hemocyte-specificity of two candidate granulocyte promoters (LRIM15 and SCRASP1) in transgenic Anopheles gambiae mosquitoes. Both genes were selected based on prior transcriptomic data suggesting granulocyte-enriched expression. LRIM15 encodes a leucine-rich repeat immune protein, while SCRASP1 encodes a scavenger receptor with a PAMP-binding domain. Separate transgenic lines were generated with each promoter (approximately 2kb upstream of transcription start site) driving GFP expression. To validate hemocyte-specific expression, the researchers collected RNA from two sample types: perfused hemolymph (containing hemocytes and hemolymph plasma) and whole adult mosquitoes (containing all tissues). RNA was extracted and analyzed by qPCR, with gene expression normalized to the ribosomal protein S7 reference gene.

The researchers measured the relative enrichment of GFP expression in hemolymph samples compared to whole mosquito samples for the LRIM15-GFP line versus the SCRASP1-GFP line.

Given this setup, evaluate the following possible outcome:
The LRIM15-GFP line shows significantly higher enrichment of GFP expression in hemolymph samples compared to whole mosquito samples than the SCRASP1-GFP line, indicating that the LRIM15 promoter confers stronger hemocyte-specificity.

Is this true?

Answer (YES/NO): YES